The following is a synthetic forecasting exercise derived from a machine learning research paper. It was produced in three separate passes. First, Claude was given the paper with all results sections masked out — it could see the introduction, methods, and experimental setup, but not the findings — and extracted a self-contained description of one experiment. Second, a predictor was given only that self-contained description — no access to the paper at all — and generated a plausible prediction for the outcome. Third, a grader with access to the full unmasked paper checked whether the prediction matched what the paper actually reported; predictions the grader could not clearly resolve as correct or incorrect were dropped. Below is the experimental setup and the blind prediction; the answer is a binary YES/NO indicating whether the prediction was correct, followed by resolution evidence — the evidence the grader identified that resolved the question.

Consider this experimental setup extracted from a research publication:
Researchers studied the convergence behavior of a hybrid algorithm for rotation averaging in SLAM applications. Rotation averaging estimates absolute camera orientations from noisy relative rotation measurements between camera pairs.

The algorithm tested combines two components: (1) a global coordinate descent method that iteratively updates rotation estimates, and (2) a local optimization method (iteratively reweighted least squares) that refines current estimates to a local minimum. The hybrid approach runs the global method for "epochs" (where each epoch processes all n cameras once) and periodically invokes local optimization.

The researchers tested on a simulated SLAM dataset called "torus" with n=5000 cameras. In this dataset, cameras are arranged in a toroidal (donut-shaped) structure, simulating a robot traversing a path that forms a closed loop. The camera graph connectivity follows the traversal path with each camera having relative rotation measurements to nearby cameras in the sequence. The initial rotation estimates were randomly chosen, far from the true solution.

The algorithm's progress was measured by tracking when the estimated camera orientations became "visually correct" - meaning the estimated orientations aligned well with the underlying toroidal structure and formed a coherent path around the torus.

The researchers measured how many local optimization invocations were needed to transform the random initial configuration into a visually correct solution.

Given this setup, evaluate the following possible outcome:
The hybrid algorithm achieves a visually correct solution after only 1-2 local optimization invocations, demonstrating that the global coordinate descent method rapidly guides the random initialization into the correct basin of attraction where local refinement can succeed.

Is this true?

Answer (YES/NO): YES